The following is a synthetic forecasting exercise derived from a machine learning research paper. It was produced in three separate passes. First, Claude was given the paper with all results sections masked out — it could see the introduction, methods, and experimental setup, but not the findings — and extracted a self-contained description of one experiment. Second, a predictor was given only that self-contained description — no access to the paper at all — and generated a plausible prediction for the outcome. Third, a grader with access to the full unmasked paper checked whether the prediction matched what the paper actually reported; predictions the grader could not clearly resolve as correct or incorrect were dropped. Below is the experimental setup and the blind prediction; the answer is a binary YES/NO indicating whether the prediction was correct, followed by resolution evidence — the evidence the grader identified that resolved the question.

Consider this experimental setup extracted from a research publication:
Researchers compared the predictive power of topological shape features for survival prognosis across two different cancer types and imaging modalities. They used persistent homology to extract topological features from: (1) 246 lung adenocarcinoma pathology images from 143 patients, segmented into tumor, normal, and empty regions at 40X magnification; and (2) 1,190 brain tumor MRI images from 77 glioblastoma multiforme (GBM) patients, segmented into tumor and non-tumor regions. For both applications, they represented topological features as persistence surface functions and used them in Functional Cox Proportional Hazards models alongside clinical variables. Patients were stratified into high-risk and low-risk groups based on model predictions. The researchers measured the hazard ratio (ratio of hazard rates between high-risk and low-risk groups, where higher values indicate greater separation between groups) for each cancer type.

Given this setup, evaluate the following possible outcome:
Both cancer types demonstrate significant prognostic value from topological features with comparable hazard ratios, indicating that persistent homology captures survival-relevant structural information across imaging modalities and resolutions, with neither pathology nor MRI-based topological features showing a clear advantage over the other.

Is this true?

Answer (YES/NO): NO